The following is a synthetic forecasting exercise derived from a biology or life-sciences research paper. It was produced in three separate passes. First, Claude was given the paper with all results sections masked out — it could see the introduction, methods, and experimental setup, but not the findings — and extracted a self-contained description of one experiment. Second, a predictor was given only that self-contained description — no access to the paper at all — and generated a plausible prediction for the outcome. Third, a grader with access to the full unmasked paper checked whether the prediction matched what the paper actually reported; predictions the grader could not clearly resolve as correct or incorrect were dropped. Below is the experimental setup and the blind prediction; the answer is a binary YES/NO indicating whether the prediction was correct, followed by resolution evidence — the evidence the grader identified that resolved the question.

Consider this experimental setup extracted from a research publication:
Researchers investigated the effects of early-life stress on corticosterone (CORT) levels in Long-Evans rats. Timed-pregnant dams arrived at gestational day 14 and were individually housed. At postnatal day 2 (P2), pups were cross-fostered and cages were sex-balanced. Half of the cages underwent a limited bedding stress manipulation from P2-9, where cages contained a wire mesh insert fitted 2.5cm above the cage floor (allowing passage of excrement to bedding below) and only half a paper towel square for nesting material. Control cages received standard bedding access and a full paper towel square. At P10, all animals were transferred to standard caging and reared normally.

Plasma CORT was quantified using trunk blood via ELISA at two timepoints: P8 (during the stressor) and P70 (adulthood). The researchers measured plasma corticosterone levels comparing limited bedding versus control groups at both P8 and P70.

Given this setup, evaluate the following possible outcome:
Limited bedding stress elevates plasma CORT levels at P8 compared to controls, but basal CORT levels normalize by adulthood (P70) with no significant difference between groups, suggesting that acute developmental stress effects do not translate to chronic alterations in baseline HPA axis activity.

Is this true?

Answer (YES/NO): NO